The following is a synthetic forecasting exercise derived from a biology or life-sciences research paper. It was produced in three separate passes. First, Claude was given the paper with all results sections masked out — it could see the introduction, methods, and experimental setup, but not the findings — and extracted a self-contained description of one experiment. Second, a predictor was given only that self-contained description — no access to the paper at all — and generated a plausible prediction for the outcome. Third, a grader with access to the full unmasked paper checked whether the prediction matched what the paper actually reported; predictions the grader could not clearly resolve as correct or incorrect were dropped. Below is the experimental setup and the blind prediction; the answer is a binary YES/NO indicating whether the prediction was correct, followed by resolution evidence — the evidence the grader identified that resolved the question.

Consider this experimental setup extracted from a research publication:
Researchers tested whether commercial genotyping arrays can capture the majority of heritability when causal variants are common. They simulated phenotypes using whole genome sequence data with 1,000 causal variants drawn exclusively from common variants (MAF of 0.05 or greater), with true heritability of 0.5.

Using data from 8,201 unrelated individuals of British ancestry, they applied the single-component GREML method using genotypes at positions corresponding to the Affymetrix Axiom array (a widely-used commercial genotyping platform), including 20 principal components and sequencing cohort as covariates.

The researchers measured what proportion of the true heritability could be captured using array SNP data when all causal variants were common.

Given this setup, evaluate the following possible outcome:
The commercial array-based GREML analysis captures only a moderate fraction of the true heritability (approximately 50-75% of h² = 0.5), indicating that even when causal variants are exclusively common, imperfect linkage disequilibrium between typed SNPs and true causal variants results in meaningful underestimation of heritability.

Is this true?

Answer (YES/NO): NO